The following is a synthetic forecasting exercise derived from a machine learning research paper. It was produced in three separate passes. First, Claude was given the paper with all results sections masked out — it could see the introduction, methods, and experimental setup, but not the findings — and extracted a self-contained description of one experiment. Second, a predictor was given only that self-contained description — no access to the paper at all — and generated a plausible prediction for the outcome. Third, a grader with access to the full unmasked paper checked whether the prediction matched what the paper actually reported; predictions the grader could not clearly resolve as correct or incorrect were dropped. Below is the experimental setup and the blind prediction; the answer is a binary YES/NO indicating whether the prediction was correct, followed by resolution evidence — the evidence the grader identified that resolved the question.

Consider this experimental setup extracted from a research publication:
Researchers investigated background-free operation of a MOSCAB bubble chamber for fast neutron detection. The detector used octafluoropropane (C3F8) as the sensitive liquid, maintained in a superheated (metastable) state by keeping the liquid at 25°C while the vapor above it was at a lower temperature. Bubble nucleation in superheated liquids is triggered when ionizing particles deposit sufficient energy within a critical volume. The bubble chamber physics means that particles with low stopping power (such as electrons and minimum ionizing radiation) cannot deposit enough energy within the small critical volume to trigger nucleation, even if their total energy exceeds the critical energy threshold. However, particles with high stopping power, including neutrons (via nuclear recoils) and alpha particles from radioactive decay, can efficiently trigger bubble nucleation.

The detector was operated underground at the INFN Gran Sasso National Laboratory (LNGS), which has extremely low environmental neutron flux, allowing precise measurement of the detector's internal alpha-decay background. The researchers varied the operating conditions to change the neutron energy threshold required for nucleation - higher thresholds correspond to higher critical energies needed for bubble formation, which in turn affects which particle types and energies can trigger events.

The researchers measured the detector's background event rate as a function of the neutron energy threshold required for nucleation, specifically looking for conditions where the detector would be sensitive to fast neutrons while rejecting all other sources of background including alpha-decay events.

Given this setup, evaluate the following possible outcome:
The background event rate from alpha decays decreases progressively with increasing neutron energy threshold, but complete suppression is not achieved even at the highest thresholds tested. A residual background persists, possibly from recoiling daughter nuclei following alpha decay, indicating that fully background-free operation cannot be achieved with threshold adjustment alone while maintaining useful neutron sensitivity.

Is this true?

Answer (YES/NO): NO